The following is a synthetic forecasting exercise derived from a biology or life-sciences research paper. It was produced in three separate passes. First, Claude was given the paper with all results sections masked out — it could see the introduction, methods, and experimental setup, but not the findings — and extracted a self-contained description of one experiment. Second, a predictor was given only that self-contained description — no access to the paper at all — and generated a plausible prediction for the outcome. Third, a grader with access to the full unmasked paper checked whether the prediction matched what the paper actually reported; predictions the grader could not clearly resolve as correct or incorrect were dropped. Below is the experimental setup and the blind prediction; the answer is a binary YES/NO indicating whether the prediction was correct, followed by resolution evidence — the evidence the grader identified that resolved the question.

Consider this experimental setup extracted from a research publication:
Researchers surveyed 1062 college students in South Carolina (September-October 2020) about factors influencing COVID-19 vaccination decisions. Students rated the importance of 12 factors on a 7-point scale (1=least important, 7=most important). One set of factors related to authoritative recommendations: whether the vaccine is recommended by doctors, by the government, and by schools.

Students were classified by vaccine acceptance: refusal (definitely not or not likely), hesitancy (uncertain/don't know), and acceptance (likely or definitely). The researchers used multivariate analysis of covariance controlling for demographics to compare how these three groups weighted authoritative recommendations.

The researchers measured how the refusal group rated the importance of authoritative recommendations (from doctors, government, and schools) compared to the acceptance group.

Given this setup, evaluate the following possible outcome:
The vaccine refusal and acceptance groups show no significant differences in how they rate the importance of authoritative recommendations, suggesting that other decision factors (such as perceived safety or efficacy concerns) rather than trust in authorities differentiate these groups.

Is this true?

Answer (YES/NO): NO